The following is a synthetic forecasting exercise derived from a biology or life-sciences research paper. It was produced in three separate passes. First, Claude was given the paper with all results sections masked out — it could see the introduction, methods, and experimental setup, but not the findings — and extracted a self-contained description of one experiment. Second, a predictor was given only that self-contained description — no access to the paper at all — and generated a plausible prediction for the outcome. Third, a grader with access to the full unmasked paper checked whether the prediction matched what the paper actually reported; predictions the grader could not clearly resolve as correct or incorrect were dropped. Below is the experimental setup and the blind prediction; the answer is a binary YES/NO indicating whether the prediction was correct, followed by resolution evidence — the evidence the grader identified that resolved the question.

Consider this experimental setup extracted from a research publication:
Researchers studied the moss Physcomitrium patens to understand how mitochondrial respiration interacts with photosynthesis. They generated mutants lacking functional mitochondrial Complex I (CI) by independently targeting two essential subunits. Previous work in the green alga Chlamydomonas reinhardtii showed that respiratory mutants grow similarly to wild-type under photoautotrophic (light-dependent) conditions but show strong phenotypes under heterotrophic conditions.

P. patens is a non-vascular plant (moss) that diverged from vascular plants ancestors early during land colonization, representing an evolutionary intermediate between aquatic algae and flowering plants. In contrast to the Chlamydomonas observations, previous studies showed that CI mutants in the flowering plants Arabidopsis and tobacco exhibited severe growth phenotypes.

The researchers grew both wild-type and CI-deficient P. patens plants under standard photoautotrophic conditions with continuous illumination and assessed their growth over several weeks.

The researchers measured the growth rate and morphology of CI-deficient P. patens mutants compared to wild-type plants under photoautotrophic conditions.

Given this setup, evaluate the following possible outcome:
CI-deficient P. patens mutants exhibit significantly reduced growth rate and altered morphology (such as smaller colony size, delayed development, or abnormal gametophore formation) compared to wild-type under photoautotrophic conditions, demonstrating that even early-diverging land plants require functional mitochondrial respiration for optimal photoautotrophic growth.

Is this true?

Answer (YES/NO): YES